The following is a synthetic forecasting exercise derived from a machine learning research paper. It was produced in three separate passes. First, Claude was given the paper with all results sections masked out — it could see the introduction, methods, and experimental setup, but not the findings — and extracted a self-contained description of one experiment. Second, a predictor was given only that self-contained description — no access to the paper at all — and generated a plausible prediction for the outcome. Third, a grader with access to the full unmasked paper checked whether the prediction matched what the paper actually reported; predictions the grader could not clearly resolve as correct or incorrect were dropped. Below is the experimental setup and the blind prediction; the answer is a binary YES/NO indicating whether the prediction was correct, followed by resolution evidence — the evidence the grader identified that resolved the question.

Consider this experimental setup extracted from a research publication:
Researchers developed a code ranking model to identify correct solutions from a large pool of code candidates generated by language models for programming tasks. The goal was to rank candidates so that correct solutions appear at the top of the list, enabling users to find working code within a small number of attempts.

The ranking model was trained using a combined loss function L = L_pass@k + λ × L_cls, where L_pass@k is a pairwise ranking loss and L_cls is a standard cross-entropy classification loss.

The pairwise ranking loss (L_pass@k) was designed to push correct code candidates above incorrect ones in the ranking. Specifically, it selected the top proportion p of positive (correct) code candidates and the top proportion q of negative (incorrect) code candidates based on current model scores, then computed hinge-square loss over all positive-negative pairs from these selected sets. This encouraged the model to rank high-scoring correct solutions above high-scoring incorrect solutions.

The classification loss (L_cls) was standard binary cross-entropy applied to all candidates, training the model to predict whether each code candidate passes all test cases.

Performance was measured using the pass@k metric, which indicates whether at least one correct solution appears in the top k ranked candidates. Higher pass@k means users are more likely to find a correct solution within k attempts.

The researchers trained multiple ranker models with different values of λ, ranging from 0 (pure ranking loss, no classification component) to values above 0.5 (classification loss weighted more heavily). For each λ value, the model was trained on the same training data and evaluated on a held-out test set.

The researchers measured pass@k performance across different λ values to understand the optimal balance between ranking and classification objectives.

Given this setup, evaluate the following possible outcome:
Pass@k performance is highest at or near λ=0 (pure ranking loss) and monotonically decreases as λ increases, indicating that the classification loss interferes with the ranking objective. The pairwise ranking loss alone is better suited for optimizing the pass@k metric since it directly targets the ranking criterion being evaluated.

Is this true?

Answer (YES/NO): NO